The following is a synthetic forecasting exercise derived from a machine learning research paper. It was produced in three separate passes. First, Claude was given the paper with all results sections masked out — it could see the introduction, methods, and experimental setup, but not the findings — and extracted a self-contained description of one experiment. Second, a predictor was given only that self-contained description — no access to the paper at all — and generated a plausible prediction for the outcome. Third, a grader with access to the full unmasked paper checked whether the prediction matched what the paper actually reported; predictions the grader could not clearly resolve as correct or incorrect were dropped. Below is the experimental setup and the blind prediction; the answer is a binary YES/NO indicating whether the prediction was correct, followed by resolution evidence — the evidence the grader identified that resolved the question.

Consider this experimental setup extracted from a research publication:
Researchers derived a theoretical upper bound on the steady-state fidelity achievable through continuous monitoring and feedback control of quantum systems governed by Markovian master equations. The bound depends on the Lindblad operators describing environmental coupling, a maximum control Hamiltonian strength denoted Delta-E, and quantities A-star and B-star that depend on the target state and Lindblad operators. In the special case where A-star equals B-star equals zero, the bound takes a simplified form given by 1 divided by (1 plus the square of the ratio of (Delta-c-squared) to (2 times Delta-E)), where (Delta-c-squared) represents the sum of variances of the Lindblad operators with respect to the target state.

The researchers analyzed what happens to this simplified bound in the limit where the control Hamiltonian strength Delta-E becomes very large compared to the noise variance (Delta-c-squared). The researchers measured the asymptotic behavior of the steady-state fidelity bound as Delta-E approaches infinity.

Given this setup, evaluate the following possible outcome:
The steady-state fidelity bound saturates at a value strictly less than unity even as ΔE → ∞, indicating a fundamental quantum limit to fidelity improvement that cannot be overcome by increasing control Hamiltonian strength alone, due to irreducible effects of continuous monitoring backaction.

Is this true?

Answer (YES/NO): NO